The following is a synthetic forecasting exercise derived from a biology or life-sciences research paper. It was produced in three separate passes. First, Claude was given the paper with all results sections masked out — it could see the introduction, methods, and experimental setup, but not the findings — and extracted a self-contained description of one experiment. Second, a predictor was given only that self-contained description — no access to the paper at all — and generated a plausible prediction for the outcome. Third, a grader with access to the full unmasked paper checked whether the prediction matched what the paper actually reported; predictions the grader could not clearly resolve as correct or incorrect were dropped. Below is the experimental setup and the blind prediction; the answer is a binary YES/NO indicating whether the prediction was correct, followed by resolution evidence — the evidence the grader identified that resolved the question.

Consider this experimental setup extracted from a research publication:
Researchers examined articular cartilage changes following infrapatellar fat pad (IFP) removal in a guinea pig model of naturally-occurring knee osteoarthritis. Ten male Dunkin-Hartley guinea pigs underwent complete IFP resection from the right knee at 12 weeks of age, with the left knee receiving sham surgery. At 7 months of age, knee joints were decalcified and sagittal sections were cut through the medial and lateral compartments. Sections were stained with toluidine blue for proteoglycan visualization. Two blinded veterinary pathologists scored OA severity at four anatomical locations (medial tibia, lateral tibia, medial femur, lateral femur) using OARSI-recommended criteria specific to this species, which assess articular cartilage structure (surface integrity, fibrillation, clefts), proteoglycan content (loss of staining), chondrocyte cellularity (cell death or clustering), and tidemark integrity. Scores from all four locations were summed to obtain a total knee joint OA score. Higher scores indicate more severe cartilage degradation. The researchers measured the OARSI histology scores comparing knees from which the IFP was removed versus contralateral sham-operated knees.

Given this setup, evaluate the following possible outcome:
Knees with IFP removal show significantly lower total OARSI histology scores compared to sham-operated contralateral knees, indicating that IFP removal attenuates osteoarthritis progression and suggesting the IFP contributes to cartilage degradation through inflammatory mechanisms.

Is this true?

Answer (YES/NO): YES